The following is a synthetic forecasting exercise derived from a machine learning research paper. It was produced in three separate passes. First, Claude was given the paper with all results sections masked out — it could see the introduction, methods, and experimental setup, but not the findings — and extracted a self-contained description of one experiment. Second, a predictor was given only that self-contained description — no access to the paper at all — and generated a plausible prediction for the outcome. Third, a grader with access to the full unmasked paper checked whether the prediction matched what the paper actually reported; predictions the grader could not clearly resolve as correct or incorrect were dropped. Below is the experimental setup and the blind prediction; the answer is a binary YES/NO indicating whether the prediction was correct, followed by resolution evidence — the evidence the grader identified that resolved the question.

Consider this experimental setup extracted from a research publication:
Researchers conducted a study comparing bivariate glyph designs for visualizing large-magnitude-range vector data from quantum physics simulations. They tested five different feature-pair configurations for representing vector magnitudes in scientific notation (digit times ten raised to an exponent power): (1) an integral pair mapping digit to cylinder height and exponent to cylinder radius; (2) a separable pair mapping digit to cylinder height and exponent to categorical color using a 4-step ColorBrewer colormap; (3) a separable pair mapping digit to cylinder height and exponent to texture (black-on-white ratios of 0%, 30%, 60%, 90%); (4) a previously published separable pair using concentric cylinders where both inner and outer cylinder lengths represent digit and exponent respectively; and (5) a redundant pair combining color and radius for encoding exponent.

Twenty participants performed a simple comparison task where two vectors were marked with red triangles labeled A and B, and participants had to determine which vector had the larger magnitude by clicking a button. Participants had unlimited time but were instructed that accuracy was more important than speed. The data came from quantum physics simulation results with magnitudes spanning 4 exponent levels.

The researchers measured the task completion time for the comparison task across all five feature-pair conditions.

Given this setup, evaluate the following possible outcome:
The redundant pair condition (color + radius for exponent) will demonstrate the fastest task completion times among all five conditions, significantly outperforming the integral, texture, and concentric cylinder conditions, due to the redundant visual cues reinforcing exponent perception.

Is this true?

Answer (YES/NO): NO